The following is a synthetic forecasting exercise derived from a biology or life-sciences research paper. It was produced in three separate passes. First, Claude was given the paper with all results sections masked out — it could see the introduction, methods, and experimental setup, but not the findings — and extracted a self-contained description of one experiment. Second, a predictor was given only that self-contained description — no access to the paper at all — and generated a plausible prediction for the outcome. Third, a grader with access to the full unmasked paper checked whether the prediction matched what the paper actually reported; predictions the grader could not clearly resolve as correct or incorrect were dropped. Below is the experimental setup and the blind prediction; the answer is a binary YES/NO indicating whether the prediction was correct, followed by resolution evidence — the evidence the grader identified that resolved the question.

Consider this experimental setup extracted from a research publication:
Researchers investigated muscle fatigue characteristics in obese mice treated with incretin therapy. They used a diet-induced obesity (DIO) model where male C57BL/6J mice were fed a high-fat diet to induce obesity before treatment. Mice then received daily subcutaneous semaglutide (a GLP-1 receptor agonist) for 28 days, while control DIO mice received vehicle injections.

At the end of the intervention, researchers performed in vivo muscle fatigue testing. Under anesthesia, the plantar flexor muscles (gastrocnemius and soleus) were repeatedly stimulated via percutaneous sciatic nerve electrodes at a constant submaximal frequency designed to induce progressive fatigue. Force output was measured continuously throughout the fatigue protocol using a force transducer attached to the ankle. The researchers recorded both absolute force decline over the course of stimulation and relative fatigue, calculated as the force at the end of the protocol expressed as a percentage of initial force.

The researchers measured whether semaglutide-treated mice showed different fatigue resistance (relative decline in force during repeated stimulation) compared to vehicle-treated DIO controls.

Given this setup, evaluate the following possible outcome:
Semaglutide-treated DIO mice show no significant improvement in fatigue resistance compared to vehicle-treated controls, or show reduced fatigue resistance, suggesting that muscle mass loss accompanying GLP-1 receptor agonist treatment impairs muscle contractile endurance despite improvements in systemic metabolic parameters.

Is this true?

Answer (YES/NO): NO